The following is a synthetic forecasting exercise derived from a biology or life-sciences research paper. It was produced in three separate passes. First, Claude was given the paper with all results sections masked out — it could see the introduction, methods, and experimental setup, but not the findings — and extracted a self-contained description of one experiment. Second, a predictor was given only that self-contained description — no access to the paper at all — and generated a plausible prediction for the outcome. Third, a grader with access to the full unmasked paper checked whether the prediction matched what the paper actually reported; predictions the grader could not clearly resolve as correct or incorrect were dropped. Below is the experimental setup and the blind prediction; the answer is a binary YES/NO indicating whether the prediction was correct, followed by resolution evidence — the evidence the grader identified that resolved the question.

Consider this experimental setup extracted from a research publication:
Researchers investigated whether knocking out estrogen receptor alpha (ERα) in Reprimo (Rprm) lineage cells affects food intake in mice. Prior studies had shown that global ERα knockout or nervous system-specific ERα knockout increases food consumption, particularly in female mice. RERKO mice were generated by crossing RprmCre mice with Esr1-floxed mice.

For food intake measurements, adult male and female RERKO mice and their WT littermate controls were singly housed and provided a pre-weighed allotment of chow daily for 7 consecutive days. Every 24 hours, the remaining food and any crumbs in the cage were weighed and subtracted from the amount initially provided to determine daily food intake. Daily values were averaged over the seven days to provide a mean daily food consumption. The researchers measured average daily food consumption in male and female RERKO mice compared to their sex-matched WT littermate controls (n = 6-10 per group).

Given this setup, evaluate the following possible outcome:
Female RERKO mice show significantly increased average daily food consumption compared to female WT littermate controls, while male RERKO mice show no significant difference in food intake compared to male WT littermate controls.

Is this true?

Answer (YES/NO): NO